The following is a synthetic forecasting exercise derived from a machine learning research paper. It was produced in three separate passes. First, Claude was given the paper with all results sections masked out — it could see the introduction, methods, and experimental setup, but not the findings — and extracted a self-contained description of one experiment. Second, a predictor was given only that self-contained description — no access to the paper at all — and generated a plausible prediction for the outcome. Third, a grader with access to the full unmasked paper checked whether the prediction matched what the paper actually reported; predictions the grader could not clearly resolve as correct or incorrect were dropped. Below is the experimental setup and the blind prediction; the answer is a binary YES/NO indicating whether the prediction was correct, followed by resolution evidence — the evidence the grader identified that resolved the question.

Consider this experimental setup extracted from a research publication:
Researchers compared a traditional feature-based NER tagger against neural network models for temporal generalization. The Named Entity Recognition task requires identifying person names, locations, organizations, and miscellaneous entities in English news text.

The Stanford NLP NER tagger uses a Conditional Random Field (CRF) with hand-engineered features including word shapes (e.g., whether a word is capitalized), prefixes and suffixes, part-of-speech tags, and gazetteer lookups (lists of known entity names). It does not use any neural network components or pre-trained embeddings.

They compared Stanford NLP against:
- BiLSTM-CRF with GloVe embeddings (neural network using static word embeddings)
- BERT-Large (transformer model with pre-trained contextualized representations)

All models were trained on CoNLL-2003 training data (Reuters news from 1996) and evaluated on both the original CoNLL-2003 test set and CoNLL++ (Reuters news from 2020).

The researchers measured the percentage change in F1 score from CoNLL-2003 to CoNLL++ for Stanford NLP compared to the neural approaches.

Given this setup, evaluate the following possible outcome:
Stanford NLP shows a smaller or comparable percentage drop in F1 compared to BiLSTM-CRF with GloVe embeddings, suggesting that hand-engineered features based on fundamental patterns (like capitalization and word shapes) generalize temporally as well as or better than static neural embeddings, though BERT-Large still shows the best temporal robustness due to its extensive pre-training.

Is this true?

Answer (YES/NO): YES